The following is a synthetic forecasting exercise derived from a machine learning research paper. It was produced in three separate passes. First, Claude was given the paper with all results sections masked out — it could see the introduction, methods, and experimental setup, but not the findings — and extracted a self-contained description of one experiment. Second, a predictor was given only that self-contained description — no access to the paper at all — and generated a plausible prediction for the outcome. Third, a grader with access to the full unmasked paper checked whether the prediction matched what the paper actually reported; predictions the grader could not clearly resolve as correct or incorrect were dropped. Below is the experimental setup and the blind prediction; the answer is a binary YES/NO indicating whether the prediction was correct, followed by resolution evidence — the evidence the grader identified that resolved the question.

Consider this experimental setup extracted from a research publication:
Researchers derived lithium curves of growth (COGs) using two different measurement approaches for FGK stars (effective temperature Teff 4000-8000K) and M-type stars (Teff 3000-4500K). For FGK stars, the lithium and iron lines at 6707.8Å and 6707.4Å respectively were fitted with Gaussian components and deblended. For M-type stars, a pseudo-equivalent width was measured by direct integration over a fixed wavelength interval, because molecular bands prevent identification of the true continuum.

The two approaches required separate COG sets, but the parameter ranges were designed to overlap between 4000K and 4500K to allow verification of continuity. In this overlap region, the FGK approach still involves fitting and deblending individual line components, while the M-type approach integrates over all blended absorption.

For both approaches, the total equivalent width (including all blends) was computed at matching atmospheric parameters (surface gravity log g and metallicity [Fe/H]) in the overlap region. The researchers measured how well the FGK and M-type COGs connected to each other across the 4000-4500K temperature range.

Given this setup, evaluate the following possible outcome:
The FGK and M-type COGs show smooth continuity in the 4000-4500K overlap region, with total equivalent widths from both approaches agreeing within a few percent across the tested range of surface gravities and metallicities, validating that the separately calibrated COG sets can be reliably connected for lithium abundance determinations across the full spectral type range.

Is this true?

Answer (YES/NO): NO